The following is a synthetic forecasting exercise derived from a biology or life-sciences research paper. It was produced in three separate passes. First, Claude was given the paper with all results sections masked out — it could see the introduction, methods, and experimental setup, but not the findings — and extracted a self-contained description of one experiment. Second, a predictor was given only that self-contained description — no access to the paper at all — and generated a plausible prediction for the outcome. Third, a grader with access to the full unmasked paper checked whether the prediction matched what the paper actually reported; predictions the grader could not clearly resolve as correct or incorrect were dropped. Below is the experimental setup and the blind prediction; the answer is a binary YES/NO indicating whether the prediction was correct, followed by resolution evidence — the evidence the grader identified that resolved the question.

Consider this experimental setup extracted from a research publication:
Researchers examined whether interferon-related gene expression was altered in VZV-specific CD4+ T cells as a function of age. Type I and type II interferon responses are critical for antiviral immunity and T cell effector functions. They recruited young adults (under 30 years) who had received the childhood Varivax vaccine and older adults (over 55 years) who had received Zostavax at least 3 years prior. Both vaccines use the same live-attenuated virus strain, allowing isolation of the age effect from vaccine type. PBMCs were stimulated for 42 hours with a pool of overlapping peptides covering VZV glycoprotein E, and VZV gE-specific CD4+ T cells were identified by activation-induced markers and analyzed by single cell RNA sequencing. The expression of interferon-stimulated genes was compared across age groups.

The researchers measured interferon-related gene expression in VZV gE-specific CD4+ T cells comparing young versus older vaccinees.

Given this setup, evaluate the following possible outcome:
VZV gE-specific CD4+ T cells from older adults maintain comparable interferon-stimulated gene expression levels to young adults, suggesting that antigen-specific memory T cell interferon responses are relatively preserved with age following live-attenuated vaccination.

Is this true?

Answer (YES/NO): NO